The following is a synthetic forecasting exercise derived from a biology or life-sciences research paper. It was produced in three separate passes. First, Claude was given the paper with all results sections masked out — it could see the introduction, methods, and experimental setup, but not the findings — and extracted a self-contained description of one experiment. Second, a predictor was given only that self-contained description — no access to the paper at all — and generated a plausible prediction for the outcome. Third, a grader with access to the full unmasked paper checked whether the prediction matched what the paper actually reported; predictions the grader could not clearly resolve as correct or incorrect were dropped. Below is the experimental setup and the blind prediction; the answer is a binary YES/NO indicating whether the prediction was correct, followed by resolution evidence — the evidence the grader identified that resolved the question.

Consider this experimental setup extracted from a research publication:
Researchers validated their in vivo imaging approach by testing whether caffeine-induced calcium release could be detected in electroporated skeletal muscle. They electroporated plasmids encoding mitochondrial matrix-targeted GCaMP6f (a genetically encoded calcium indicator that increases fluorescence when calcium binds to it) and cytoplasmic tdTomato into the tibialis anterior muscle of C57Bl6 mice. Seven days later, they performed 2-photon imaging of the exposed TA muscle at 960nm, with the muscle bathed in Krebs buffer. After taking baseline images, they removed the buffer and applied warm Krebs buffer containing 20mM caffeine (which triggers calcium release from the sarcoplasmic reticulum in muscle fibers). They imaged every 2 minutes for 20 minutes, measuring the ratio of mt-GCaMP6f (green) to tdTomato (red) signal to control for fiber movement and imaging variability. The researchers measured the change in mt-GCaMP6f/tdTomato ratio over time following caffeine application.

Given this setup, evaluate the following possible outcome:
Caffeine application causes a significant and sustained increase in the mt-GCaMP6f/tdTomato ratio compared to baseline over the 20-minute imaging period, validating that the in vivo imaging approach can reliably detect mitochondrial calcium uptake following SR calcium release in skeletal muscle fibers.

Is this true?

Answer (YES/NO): NO